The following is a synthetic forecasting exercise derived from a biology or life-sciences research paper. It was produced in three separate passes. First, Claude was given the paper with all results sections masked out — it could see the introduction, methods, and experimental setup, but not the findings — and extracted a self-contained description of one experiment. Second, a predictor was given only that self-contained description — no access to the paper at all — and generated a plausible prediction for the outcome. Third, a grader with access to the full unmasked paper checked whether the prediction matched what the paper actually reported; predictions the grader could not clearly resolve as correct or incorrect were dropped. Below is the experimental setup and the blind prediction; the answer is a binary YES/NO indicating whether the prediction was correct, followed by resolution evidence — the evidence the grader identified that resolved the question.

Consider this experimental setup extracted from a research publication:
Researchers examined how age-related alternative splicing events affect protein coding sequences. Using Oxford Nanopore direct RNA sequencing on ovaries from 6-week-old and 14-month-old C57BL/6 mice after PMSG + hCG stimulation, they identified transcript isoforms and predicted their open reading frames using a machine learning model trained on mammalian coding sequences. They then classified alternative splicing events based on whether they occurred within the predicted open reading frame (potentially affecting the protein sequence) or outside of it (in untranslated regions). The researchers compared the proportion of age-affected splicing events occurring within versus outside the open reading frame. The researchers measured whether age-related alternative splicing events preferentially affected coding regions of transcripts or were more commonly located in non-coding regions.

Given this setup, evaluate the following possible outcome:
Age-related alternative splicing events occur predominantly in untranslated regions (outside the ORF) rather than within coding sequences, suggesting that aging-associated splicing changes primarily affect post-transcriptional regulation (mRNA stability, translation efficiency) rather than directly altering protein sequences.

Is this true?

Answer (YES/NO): NO